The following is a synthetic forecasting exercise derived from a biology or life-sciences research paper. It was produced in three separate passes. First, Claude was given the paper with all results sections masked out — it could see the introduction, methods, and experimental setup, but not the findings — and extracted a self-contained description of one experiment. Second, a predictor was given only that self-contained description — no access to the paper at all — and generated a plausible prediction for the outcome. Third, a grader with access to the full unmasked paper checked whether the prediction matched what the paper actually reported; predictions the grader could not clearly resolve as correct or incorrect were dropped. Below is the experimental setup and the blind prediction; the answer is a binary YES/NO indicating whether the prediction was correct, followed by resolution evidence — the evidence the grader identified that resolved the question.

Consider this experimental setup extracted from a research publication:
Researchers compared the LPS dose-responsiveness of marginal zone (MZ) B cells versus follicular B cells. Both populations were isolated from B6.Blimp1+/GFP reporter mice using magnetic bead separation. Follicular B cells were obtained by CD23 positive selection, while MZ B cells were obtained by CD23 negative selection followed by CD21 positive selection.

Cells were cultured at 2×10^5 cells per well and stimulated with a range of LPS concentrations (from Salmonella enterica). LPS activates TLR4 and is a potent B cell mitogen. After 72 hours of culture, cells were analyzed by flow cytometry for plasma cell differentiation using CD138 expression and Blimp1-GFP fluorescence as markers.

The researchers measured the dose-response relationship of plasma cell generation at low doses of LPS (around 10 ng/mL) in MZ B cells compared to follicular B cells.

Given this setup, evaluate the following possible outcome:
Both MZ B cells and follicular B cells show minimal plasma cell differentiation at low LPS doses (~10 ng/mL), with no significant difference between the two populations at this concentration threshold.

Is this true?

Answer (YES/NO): NO